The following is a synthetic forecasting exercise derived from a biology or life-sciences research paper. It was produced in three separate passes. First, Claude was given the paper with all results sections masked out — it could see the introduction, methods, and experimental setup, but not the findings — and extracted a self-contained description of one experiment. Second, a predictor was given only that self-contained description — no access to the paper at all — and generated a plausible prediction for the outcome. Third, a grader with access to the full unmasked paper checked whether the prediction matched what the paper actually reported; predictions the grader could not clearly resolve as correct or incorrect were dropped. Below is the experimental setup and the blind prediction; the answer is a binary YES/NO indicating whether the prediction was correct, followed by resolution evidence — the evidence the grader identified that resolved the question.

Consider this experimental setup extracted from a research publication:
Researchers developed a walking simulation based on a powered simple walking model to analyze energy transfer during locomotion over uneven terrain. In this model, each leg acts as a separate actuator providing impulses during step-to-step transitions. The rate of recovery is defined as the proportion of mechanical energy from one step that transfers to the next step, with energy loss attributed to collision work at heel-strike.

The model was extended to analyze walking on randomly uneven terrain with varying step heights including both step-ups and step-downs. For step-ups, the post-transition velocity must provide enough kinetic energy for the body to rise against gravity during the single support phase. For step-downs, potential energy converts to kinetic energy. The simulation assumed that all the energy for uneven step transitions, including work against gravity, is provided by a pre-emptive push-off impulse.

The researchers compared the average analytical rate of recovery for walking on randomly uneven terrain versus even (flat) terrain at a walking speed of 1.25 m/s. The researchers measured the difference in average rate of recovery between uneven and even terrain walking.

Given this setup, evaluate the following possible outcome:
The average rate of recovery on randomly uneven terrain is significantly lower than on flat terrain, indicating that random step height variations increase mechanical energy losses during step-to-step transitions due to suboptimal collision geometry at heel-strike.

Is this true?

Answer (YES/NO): NO